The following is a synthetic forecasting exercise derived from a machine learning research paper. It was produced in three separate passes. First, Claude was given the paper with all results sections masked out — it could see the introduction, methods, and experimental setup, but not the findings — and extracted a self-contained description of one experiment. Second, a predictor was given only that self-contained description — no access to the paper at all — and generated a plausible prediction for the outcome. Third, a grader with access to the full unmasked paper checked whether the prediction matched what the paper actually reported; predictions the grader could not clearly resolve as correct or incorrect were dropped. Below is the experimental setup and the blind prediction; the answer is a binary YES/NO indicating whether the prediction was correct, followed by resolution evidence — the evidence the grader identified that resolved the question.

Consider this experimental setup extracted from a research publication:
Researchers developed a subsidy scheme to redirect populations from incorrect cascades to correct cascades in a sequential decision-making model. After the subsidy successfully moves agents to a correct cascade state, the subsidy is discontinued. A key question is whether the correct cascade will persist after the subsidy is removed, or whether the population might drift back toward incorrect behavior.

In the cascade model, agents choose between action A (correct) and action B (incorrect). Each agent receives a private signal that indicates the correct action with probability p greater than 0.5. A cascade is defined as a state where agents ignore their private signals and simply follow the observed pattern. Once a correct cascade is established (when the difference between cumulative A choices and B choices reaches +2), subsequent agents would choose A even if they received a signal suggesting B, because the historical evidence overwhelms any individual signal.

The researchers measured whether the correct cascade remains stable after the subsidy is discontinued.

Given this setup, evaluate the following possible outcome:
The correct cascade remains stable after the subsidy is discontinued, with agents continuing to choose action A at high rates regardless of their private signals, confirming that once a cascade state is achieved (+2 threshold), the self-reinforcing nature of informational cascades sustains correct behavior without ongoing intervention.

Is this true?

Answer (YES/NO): YES